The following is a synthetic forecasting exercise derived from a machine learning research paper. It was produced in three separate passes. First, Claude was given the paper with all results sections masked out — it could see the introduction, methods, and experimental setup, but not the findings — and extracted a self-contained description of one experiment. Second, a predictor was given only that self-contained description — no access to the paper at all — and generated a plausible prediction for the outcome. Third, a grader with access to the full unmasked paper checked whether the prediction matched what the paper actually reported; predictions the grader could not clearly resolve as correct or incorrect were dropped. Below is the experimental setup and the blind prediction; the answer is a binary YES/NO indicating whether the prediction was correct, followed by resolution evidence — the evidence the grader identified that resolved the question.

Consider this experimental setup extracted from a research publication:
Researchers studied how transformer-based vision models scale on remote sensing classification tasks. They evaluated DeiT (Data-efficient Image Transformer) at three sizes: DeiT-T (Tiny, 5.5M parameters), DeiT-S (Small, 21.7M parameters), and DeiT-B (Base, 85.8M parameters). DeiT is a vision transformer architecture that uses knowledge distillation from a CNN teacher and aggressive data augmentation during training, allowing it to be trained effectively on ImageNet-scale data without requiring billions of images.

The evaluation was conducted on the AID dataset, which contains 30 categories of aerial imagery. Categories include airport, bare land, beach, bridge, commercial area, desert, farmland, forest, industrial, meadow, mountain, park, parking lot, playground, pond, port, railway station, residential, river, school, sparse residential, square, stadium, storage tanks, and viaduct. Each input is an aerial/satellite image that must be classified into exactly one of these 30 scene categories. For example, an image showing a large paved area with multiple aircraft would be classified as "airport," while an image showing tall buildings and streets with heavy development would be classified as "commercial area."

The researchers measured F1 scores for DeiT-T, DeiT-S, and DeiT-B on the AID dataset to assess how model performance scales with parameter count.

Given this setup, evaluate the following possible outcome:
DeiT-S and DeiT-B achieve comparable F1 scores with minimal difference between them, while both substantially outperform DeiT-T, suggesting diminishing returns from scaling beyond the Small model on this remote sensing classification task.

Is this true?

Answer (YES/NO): NO